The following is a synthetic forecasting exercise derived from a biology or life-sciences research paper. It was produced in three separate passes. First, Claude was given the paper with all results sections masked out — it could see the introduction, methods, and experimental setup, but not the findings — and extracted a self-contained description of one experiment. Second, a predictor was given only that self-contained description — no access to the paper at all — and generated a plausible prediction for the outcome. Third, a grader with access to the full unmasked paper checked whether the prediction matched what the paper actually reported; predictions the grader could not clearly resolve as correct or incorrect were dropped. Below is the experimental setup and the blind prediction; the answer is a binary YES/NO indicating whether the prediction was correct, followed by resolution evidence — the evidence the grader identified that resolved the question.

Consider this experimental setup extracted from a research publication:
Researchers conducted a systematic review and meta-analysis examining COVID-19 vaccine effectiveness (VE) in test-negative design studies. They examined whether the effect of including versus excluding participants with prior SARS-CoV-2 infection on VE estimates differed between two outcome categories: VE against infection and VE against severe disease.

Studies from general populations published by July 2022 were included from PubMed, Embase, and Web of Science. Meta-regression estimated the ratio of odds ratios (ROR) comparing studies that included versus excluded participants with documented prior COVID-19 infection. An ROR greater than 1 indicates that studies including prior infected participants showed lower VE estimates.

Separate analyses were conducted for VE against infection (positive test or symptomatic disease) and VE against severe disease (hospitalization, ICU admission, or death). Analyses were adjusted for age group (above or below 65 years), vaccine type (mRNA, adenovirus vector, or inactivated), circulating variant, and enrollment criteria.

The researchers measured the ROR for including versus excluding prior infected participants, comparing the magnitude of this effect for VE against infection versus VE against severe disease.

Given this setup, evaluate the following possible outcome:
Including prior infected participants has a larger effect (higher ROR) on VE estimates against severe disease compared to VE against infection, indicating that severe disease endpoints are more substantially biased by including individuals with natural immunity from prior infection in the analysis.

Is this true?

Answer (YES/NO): YES